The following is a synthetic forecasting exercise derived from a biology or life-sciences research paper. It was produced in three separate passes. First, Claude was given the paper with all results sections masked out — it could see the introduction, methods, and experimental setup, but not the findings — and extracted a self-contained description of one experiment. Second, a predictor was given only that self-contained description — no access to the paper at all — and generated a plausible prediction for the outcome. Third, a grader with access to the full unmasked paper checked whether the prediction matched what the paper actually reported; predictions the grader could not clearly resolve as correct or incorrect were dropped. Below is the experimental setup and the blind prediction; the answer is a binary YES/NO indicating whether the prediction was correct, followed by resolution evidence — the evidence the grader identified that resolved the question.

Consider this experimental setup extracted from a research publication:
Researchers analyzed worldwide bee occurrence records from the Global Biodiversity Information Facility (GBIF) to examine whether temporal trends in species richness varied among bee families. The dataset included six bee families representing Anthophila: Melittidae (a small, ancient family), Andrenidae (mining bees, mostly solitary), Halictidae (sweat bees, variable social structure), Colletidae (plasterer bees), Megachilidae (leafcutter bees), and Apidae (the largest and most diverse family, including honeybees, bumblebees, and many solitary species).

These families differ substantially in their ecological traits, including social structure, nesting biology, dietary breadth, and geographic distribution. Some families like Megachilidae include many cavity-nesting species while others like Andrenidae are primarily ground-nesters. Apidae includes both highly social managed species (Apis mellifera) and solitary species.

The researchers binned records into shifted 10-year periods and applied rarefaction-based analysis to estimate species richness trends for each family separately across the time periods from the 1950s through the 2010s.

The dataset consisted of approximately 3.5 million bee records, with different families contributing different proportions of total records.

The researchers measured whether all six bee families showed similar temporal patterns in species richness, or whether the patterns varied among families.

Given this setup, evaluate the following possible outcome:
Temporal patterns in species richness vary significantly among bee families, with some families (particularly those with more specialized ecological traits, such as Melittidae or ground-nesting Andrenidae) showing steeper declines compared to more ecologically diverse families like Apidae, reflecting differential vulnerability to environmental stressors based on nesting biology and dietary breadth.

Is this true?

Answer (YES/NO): NO